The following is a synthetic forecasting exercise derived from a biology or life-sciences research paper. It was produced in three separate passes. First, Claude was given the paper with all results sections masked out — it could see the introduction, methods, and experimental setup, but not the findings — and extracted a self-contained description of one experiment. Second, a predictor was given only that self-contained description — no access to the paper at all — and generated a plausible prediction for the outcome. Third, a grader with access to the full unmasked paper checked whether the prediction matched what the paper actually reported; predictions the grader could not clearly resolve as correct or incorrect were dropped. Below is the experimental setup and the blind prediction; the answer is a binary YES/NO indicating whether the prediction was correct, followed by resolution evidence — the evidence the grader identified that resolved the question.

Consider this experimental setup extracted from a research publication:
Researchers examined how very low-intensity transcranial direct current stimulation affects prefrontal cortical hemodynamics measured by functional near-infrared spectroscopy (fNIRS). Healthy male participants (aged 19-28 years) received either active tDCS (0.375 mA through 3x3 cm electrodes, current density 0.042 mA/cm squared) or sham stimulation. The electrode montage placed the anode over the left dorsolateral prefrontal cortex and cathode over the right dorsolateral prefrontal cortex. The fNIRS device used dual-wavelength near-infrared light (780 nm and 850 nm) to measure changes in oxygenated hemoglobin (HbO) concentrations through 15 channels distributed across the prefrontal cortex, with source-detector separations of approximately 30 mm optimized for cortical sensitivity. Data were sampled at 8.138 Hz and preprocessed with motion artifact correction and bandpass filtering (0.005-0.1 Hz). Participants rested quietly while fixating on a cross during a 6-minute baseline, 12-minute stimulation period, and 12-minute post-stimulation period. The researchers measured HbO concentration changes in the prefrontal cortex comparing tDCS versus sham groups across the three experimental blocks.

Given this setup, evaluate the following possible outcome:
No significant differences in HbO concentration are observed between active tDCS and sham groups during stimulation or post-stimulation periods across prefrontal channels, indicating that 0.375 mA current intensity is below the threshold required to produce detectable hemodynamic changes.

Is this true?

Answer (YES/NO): NO